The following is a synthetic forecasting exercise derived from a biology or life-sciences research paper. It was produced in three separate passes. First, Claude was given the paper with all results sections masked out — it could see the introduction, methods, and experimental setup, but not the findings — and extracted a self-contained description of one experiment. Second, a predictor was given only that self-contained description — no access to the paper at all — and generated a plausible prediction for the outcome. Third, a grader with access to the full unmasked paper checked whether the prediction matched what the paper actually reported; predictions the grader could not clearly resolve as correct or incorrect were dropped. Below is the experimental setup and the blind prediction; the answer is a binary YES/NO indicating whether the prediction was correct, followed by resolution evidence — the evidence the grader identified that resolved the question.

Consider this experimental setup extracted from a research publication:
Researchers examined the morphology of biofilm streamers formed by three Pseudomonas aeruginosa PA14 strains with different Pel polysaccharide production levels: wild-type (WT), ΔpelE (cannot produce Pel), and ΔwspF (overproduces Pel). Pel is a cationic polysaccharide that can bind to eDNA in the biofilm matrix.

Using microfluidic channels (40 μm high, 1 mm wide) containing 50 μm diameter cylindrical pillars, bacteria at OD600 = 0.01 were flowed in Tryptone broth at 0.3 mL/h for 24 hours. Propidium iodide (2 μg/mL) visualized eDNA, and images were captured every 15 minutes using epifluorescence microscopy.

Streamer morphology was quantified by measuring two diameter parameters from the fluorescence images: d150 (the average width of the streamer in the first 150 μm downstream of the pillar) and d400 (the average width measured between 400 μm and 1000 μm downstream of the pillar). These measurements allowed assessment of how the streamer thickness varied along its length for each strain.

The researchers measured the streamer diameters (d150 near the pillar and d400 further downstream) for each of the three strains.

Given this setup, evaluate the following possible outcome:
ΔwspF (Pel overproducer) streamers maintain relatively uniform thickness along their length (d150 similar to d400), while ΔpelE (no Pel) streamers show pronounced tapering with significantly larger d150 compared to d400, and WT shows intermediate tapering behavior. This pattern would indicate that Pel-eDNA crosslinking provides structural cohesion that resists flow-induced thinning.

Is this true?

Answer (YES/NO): NO